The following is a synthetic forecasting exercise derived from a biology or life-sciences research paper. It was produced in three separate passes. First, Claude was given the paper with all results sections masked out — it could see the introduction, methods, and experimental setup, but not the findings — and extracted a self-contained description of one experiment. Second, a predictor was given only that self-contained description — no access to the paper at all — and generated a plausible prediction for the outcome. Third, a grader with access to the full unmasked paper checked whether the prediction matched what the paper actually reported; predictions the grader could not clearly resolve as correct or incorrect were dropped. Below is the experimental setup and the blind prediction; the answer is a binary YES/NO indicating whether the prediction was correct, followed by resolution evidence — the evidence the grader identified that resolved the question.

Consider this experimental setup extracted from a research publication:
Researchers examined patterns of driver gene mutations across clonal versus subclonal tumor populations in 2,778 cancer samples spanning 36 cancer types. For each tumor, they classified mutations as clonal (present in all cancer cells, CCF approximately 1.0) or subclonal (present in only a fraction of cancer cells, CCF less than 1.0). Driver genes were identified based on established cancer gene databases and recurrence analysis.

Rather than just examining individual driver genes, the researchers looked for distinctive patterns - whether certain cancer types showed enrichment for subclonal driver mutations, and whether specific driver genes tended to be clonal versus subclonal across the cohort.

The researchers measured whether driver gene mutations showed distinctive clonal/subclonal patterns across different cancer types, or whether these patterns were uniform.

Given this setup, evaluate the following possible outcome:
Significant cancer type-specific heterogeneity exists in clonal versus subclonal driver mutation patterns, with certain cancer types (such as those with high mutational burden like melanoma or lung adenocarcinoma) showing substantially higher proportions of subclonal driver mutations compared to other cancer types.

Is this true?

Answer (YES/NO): NO